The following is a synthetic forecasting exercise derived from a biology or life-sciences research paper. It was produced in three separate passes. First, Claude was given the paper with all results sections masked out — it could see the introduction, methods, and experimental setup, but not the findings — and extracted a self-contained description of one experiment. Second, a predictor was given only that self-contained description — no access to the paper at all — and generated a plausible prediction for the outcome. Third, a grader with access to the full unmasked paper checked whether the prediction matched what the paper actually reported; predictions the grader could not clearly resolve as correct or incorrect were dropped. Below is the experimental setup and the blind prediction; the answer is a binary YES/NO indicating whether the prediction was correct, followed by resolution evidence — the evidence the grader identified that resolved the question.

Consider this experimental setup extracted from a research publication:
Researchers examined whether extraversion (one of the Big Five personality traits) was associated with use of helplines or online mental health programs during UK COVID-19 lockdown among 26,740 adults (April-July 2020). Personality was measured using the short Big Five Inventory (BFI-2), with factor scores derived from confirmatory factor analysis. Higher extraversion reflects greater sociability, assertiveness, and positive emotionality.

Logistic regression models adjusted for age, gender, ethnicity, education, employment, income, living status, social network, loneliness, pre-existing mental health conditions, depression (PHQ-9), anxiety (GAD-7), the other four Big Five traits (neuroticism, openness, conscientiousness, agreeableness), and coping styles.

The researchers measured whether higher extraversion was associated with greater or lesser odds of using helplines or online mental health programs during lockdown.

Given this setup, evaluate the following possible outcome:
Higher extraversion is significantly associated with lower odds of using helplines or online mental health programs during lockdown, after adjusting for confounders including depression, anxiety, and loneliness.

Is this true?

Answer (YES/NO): NO